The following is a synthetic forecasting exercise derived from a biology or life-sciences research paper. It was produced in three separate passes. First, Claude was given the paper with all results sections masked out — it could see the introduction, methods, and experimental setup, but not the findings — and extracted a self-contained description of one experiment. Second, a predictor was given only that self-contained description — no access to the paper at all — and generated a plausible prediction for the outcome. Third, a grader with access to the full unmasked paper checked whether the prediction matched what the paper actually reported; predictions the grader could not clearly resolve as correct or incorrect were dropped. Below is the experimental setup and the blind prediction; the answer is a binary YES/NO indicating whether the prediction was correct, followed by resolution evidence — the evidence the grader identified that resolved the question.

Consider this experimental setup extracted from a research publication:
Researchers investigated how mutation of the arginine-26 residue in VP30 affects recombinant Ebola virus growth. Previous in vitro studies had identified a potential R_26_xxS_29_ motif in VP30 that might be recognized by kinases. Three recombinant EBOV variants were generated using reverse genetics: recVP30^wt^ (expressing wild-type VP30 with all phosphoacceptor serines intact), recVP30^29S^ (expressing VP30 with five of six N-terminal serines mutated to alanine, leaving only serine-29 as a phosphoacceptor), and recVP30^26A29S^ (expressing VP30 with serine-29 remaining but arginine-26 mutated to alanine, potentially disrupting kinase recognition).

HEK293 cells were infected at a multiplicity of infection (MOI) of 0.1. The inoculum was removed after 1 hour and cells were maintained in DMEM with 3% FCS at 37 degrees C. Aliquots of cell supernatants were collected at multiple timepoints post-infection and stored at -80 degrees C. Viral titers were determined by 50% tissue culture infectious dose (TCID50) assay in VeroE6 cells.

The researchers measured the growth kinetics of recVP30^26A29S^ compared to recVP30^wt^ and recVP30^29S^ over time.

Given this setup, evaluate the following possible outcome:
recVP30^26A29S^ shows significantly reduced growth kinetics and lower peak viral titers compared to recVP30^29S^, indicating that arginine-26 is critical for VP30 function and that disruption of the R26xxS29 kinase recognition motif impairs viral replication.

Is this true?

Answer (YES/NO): YES